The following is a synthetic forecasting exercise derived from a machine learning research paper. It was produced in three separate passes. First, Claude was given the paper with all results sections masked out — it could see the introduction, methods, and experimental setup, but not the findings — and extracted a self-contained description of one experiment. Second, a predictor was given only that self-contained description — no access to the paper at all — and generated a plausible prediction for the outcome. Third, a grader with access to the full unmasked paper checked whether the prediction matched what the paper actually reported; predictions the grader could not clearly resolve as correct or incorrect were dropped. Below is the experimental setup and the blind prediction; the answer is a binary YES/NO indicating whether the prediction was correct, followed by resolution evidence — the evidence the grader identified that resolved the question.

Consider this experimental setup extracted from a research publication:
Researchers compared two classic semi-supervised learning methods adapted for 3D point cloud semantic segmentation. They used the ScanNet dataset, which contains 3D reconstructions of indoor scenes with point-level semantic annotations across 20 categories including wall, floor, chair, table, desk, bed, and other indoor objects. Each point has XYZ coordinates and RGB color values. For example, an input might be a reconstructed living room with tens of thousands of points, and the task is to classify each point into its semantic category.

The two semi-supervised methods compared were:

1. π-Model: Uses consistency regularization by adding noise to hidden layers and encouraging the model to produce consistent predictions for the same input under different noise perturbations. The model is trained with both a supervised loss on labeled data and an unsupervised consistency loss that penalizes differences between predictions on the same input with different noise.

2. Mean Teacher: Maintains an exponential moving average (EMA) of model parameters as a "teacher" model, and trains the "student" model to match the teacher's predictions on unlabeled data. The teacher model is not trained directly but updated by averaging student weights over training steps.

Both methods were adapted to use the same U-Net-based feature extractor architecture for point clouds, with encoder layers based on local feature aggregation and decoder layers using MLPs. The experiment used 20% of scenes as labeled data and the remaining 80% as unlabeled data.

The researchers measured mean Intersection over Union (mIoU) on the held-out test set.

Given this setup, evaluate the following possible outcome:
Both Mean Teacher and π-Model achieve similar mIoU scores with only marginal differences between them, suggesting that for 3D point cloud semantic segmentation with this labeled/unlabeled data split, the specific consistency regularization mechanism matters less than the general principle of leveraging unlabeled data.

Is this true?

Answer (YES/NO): YES